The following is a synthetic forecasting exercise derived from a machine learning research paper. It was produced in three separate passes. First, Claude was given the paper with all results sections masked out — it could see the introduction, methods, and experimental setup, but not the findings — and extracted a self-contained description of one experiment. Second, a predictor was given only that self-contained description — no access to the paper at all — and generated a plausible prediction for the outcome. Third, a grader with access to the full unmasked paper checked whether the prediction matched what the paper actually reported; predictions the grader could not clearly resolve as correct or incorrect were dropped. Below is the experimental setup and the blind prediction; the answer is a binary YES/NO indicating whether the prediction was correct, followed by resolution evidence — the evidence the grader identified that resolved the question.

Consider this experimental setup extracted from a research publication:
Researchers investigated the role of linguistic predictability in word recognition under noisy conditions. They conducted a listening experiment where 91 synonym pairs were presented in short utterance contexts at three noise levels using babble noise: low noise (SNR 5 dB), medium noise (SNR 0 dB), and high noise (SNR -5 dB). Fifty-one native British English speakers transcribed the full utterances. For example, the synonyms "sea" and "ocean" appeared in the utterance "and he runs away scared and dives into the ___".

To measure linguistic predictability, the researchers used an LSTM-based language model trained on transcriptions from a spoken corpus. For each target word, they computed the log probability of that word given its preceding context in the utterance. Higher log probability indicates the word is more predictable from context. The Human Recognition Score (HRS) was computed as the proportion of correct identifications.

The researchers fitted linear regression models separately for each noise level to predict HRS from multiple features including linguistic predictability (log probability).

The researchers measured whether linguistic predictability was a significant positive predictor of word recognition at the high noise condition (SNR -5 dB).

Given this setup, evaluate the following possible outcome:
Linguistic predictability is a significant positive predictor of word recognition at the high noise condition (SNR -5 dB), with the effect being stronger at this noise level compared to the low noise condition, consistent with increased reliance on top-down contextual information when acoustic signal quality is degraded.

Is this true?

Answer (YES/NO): NO